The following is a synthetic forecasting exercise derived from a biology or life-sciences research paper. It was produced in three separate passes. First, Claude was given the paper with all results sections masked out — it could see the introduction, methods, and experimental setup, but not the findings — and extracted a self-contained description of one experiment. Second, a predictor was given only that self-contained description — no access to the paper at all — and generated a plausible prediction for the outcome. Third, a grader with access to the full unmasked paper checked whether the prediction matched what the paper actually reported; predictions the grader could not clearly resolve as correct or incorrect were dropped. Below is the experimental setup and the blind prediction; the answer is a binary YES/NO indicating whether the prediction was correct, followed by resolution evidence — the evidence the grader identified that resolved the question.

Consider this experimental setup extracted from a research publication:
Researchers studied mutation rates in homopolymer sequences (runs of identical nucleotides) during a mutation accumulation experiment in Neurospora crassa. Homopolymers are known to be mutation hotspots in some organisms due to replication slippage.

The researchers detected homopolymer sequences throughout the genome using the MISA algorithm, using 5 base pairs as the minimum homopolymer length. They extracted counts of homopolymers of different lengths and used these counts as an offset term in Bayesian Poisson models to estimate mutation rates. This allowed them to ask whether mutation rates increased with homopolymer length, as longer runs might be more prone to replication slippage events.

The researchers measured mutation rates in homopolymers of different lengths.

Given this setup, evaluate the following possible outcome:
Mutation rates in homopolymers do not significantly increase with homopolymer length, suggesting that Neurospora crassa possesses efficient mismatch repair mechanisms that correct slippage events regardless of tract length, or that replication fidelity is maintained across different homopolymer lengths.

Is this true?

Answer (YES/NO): NO